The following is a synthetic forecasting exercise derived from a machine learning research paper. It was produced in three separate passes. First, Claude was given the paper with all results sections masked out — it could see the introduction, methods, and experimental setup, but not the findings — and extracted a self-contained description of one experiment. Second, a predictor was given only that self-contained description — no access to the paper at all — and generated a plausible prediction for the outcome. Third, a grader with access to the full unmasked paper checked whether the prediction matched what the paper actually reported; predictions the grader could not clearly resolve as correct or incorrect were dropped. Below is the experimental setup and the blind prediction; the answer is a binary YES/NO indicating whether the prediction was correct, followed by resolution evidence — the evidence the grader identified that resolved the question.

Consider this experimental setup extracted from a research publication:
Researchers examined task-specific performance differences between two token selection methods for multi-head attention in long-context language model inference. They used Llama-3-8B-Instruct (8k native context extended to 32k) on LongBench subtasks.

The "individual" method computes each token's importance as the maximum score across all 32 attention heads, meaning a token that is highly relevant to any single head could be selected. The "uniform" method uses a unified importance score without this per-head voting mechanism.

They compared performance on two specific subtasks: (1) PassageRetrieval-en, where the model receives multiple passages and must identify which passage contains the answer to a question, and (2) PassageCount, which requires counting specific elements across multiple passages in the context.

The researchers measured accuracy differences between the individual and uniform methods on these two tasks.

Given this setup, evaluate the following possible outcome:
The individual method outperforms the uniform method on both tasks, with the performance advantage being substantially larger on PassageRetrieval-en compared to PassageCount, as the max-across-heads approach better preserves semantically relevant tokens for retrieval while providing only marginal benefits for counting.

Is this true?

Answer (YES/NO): NO